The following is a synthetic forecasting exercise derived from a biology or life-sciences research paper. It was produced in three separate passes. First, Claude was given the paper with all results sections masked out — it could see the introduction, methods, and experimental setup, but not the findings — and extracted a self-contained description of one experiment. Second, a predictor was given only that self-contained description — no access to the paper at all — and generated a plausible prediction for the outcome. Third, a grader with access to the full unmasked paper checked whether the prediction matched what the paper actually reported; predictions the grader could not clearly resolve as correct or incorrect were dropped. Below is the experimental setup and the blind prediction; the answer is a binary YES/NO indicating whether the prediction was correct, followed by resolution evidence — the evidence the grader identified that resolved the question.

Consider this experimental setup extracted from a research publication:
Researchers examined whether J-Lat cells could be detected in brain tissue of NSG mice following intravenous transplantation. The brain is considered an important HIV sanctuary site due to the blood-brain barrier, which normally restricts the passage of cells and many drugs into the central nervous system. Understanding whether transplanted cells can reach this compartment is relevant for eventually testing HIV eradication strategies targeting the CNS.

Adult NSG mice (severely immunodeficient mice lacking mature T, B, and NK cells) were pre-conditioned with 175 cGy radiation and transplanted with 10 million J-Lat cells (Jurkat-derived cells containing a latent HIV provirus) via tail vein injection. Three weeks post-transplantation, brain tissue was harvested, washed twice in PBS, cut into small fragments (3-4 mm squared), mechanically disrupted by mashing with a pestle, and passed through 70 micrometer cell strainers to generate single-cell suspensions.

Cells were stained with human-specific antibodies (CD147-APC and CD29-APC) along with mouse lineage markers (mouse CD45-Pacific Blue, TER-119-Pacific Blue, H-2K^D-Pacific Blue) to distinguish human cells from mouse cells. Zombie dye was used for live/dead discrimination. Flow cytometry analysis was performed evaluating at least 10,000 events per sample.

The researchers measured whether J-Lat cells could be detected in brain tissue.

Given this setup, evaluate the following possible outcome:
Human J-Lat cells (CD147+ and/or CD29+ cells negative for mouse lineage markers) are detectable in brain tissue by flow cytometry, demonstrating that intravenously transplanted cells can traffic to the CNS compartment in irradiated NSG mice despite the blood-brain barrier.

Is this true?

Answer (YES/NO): YES